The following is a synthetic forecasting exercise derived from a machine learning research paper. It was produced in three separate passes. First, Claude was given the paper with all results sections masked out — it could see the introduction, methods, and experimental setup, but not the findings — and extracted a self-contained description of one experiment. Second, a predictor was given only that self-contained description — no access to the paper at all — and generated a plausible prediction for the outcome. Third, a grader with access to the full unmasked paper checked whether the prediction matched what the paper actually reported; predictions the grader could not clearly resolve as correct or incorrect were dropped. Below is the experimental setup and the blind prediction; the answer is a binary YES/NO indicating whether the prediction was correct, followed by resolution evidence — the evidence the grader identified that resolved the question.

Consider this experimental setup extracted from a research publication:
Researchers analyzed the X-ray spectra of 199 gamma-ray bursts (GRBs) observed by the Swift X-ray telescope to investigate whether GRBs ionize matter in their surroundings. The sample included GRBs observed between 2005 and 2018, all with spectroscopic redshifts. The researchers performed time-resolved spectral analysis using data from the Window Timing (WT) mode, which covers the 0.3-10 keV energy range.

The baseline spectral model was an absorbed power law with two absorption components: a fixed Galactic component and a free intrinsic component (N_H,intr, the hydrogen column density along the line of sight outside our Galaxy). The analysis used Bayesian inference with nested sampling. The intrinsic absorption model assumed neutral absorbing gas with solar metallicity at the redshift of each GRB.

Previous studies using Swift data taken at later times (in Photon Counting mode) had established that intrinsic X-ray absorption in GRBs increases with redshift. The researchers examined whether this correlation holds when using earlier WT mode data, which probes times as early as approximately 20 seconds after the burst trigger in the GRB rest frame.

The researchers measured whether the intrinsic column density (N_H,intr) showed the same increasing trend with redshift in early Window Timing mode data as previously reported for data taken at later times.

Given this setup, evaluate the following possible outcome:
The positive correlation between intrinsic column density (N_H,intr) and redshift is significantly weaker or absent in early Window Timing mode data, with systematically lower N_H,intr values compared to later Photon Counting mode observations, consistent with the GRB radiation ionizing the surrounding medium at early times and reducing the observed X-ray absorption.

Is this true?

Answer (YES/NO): NO